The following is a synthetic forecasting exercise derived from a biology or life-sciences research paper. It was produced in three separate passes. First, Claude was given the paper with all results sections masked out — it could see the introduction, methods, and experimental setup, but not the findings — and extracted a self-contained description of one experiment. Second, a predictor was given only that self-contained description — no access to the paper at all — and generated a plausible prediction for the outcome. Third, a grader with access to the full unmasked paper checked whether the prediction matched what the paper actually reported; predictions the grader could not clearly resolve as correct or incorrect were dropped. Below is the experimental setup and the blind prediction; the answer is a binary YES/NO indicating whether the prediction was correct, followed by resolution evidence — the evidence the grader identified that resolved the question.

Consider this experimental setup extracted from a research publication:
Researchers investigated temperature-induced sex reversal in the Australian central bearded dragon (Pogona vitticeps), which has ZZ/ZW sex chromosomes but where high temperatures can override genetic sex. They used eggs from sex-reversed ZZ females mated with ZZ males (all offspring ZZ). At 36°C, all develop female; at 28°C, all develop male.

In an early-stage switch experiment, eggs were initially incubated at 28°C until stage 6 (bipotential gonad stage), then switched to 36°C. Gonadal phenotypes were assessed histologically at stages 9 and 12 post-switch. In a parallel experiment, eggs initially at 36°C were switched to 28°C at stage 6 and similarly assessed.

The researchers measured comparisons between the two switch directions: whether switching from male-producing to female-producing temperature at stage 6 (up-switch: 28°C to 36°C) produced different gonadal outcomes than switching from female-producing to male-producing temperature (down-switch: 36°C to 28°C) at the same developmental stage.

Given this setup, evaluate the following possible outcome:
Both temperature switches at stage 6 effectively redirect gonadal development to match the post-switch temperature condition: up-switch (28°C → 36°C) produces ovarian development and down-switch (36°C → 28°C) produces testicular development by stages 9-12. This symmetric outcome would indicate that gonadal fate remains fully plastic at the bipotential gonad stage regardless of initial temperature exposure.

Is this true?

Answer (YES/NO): NO